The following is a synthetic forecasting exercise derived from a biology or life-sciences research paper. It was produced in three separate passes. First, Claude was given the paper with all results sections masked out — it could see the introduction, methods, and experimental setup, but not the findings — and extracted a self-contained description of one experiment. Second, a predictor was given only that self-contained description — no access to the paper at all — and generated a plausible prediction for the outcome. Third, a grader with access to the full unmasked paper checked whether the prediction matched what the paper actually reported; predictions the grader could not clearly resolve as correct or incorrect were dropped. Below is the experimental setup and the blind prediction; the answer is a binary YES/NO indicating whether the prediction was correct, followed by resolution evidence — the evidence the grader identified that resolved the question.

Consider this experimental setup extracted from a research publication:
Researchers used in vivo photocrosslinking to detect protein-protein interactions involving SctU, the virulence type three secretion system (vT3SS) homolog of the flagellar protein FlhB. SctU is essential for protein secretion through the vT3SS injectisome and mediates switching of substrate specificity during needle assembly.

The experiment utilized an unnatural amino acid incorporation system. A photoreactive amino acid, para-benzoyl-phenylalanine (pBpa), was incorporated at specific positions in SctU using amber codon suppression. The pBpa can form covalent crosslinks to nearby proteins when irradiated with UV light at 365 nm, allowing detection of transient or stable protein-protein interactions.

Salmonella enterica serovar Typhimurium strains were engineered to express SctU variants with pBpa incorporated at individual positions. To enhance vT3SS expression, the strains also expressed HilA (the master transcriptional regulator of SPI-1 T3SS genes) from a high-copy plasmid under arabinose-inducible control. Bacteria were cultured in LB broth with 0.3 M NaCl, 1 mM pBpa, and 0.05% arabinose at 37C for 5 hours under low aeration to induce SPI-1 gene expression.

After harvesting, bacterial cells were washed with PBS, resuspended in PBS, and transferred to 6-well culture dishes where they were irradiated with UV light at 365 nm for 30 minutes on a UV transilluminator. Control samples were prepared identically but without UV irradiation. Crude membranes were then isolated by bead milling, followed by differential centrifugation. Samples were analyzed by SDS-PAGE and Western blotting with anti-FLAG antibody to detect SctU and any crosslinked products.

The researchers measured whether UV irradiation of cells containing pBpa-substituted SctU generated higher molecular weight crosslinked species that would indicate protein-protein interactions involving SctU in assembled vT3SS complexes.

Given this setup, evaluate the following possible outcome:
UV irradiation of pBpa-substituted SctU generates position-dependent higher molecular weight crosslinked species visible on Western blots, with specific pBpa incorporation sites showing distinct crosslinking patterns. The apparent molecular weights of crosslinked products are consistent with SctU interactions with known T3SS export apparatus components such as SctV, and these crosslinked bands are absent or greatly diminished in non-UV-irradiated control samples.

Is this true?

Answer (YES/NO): YES